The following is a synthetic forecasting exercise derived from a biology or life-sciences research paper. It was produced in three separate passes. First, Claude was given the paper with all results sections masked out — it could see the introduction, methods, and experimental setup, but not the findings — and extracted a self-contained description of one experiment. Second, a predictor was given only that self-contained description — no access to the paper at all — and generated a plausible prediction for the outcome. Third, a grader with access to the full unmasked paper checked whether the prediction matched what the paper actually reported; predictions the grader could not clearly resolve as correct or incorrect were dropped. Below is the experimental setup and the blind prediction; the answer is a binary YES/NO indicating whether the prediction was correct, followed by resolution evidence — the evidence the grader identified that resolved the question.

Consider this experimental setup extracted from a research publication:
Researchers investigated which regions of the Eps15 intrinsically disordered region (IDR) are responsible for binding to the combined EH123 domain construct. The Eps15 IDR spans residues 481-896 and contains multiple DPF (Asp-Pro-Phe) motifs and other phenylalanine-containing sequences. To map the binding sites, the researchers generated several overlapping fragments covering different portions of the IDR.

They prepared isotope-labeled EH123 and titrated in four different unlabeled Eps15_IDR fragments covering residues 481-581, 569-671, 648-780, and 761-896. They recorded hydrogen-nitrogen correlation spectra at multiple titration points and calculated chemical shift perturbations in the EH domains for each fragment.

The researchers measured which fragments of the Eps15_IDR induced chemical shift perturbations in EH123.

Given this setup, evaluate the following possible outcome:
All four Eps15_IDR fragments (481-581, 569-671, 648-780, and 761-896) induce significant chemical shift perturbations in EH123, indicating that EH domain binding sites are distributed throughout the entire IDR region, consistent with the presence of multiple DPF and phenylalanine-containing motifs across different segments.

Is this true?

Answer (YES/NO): NO